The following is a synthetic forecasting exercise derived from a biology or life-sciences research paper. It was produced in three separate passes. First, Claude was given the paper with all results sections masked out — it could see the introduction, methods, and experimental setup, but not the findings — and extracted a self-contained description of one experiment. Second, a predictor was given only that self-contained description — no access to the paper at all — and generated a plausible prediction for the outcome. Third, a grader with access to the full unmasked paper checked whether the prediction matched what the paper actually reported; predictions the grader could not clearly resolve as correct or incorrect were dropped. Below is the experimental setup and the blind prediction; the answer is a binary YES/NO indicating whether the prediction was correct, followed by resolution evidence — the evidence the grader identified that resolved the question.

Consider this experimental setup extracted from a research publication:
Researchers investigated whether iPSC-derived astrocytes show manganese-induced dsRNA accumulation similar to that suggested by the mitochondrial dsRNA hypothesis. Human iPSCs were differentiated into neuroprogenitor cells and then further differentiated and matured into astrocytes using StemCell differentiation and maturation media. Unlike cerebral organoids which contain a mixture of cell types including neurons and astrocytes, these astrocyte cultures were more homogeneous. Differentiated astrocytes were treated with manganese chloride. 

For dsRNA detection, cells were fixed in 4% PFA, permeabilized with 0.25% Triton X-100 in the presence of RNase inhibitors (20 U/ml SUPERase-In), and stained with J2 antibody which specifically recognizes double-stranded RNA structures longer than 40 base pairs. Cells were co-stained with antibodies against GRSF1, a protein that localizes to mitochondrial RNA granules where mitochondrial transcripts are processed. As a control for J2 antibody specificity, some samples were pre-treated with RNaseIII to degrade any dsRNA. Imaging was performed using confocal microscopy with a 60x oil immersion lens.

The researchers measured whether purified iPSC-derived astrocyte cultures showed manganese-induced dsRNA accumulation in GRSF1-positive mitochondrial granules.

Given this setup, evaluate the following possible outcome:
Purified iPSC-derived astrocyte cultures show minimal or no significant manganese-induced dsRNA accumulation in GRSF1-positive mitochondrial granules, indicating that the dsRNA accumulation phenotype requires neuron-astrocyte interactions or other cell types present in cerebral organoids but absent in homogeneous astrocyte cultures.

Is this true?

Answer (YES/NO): NO